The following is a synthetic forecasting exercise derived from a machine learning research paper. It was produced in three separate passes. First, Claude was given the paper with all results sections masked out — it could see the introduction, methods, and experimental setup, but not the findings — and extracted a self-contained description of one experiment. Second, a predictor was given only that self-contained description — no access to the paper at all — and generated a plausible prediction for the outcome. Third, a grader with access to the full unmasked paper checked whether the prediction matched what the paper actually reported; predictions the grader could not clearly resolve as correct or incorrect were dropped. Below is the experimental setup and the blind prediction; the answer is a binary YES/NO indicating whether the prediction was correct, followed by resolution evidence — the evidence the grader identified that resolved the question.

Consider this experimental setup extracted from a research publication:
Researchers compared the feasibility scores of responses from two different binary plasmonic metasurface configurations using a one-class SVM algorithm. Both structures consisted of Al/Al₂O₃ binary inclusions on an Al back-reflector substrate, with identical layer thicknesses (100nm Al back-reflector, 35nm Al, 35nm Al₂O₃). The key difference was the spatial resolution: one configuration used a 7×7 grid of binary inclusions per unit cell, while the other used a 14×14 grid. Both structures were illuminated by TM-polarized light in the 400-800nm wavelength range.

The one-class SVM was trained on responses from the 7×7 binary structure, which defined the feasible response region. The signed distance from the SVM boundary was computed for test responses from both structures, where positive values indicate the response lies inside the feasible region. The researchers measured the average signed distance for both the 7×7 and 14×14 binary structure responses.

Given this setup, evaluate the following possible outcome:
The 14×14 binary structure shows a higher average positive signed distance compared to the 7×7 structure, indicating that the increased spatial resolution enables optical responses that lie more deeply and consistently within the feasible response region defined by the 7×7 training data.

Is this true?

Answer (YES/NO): NO